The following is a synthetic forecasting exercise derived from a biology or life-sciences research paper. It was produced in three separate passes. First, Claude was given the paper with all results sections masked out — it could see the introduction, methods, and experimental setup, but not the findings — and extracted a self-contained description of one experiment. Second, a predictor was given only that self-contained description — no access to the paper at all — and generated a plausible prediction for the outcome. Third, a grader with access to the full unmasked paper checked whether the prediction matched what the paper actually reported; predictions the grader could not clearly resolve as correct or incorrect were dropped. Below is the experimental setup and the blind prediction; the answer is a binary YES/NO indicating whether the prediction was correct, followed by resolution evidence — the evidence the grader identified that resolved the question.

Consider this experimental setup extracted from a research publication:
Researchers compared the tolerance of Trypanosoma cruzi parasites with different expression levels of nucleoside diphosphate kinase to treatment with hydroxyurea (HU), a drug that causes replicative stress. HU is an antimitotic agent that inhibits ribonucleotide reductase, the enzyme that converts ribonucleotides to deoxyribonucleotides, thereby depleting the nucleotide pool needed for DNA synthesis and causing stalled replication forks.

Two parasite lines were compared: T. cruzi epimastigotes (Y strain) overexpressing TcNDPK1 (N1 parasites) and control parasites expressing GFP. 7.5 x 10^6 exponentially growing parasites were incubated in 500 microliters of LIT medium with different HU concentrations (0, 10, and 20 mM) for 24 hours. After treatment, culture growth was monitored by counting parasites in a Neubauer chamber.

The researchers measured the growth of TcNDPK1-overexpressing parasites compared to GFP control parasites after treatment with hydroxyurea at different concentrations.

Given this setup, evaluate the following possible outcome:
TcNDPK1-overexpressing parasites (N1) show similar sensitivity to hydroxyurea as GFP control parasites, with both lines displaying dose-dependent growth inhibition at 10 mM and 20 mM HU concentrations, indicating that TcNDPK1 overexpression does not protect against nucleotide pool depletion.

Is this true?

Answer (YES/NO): NO